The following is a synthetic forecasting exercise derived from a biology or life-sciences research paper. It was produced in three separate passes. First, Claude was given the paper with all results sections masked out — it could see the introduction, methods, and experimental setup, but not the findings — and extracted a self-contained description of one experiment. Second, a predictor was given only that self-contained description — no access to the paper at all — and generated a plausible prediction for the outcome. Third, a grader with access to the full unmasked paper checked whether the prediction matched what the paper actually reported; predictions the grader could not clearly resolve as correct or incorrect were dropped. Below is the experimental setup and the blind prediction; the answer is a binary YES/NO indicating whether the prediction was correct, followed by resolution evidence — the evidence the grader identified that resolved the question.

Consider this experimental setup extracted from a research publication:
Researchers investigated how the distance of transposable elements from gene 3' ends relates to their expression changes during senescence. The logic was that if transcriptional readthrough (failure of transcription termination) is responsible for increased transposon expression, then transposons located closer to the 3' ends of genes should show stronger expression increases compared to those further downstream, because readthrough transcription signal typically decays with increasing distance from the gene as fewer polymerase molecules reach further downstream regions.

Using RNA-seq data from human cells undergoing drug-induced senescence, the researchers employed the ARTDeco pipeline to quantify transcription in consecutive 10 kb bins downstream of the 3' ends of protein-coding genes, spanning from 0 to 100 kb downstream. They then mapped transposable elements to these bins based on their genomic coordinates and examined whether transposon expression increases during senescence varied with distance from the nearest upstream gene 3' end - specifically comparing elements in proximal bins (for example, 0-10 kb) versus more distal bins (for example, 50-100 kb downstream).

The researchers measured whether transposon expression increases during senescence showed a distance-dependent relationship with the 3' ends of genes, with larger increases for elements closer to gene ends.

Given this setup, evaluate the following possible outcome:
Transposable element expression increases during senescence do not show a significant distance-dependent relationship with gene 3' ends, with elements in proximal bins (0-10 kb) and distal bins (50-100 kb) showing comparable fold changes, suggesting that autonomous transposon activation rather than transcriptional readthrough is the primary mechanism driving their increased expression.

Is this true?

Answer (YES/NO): NO